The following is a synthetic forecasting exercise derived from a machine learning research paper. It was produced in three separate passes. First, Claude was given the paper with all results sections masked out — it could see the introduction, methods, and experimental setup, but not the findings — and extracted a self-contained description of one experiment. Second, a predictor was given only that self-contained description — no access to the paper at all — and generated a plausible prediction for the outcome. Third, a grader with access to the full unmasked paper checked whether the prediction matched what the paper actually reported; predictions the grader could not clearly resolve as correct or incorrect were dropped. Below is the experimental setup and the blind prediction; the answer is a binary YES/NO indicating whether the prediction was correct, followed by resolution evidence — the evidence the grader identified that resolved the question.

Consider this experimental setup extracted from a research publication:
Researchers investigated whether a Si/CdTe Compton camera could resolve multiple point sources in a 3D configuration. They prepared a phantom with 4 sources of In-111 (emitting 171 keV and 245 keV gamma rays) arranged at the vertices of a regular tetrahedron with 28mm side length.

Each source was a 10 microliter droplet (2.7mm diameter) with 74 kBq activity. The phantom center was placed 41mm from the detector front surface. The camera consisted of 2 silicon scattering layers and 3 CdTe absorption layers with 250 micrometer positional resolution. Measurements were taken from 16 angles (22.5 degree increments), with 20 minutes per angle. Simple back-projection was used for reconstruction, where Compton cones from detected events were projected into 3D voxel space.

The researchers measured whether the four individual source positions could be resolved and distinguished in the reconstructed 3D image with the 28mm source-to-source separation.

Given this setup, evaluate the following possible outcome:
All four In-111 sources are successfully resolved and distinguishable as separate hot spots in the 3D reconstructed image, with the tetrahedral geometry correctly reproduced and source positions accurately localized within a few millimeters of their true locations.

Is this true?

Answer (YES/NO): YES